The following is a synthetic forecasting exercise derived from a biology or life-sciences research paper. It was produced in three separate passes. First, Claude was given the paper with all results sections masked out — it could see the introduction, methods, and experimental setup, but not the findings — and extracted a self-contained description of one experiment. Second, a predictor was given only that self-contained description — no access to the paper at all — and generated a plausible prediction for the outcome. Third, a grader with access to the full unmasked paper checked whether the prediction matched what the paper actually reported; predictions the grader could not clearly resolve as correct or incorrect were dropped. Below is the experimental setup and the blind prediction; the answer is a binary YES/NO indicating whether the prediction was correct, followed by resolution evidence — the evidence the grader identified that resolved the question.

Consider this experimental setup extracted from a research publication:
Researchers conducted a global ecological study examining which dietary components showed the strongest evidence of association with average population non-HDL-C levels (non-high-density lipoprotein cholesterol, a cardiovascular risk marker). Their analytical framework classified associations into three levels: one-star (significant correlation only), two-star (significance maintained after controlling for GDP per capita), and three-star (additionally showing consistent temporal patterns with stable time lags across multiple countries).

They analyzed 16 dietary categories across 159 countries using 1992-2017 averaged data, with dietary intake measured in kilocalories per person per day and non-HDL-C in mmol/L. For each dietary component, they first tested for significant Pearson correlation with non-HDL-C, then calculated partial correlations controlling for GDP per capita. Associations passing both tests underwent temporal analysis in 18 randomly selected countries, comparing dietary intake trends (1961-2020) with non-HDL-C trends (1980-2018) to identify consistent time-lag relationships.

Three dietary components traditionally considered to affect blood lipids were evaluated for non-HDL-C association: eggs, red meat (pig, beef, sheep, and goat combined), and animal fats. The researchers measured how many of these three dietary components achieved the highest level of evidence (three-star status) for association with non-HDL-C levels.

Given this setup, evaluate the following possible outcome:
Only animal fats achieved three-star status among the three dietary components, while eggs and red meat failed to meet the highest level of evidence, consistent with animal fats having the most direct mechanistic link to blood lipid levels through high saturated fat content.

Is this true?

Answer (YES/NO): NO